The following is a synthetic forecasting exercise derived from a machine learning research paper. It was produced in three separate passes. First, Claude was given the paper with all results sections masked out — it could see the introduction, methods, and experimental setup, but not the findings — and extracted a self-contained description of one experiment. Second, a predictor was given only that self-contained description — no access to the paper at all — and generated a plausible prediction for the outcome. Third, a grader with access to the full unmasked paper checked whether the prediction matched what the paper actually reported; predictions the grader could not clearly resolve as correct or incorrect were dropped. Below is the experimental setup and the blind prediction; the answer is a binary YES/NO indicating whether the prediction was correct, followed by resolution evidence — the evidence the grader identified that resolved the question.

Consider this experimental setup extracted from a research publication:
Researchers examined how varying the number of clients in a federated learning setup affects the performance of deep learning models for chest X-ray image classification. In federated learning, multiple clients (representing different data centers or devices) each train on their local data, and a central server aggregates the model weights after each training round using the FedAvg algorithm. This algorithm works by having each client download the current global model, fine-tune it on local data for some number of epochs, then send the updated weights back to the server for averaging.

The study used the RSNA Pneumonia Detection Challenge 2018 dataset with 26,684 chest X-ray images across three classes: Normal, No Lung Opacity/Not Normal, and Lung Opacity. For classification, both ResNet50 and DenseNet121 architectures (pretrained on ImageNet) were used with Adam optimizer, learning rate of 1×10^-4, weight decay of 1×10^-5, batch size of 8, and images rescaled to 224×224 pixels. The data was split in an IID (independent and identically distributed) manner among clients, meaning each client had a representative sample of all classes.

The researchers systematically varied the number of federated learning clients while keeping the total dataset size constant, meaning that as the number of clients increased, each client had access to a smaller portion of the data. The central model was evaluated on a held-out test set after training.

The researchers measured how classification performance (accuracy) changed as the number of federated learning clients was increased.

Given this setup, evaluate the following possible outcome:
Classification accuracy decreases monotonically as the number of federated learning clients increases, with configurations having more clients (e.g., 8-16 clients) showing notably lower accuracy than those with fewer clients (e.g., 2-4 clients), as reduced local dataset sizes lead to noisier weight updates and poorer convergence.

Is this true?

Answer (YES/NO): NO